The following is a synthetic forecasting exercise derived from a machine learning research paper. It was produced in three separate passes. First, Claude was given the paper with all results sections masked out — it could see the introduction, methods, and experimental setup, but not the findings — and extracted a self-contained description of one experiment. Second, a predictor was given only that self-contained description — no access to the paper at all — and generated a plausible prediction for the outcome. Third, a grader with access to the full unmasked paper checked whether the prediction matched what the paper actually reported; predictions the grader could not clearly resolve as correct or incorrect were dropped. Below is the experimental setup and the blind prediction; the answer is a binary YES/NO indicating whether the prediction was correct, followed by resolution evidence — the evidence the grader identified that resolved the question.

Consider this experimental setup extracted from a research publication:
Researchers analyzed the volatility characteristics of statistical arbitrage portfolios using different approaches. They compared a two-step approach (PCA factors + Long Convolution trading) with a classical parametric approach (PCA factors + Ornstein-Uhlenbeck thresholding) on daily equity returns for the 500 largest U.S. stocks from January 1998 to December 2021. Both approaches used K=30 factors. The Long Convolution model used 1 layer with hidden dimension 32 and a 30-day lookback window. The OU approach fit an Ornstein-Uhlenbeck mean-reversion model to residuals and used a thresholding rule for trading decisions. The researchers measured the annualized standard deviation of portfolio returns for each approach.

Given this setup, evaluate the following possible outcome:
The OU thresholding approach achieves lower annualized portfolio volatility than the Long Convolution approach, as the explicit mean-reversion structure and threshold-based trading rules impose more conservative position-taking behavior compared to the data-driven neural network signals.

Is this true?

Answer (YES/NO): YES